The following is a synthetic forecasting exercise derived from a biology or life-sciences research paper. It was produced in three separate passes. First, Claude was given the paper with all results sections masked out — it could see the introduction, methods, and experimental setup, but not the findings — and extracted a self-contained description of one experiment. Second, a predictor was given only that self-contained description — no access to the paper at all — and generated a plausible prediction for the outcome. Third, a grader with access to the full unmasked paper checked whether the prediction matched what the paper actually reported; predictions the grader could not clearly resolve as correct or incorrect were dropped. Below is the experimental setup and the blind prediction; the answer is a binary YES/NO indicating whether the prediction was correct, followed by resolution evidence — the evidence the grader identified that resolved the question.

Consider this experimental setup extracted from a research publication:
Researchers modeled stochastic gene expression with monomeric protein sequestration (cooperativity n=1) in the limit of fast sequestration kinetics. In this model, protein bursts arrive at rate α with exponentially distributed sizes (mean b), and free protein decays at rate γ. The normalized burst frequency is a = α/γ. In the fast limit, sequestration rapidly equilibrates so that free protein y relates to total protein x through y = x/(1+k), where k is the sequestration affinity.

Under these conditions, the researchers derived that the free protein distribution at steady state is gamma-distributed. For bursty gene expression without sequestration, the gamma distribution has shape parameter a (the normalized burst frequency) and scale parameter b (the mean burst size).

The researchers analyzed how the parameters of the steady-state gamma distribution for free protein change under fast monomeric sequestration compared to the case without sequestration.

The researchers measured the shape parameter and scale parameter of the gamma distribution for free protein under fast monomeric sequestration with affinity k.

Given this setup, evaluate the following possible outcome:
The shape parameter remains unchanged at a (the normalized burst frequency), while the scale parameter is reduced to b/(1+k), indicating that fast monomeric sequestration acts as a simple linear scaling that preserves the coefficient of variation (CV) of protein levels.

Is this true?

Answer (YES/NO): NO